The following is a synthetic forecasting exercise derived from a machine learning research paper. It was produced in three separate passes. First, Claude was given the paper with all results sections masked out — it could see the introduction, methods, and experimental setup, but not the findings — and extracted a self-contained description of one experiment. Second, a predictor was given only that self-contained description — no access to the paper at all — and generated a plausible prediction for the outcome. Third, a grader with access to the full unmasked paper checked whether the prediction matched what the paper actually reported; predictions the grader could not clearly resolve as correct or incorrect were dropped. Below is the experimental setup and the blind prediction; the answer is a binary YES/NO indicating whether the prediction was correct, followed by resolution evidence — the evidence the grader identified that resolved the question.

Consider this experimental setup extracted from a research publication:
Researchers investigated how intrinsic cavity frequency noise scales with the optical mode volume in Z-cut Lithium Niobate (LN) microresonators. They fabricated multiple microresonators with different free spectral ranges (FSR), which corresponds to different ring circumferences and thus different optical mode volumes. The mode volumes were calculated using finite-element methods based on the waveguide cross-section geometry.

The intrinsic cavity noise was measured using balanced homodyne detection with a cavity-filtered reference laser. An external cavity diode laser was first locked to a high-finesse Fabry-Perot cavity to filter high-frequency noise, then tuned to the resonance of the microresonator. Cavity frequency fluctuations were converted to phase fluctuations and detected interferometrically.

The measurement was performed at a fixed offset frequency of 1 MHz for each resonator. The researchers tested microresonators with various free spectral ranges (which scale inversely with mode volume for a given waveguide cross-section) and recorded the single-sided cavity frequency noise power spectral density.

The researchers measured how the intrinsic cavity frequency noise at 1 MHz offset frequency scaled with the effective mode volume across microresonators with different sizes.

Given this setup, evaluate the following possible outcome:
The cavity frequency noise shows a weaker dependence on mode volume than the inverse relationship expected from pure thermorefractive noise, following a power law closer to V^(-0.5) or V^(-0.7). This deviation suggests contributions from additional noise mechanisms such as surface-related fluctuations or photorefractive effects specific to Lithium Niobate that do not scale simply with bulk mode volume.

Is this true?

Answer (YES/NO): NO